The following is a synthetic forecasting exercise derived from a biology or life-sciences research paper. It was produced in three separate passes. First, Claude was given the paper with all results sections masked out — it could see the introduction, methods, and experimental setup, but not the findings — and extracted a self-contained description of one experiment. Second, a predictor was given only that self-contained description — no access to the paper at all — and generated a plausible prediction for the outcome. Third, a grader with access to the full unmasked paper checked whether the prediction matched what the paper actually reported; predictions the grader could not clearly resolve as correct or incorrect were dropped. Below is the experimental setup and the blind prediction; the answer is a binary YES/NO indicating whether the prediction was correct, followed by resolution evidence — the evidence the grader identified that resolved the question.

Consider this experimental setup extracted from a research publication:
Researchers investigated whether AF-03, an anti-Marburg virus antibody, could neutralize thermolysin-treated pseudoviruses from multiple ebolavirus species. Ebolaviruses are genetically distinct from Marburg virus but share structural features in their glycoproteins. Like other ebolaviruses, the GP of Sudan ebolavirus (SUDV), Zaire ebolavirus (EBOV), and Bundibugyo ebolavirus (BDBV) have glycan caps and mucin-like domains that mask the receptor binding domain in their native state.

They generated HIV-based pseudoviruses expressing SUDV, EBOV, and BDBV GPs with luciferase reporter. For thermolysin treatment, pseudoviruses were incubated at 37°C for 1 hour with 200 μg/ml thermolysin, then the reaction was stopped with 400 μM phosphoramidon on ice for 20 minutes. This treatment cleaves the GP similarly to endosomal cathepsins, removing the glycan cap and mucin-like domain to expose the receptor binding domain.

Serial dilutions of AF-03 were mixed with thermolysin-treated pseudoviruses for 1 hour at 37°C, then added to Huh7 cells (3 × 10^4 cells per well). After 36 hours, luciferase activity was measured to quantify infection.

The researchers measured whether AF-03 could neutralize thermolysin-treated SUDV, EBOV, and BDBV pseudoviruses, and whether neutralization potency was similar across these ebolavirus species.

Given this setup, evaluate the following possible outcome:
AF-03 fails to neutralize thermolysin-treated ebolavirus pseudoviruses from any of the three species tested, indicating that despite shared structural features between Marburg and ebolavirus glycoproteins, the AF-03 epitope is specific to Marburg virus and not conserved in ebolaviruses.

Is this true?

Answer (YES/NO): NO